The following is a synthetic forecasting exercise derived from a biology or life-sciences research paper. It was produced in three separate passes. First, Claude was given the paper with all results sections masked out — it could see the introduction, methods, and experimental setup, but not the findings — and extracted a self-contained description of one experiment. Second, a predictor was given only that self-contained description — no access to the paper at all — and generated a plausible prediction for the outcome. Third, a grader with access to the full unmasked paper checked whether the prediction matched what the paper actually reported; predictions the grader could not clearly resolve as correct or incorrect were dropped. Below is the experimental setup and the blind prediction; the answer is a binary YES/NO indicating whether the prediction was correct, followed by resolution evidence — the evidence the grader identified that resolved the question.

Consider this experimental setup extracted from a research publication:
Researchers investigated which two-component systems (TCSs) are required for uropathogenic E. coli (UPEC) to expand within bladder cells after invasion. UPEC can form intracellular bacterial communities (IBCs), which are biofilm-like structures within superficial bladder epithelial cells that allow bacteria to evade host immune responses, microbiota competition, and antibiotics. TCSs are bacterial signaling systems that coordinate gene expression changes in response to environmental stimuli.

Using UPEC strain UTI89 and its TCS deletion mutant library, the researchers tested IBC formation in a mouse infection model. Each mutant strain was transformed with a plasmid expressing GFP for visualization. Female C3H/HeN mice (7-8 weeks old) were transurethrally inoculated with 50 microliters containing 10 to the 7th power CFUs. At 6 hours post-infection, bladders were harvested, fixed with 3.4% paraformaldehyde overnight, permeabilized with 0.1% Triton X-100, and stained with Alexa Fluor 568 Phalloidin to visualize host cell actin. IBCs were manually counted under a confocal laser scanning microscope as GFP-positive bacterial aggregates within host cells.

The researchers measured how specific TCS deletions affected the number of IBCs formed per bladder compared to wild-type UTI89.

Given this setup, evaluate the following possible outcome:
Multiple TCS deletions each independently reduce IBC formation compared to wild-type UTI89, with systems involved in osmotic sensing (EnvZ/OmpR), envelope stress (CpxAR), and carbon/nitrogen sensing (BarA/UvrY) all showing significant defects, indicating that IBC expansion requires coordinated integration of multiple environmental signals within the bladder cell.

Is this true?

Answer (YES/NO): NO